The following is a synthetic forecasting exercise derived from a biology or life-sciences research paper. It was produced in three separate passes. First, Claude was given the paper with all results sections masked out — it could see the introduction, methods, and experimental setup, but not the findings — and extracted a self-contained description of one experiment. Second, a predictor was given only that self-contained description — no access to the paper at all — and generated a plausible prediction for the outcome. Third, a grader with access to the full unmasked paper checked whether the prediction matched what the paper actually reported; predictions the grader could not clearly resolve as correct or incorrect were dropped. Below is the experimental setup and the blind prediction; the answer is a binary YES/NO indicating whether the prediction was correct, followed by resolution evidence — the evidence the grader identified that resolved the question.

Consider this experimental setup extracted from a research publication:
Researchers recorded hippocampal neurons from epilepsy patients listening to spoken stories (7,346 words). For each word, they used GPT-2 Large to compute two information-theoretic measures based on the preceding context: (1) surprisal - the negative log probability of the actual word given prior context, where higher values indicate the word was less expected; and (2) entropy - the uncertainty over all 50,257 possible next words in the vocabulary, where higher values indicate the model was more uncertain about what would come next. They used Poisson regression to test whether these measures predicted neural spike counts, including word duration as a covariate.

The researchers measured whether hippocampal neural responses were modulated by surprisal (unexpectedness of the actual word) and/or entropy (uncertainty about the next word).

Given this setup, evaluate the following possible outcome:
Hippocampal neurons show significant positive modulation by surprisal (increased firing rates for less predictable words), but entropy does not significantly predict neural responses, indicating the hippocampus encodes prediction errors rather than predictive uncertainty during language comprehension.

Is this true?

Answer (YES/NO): NO